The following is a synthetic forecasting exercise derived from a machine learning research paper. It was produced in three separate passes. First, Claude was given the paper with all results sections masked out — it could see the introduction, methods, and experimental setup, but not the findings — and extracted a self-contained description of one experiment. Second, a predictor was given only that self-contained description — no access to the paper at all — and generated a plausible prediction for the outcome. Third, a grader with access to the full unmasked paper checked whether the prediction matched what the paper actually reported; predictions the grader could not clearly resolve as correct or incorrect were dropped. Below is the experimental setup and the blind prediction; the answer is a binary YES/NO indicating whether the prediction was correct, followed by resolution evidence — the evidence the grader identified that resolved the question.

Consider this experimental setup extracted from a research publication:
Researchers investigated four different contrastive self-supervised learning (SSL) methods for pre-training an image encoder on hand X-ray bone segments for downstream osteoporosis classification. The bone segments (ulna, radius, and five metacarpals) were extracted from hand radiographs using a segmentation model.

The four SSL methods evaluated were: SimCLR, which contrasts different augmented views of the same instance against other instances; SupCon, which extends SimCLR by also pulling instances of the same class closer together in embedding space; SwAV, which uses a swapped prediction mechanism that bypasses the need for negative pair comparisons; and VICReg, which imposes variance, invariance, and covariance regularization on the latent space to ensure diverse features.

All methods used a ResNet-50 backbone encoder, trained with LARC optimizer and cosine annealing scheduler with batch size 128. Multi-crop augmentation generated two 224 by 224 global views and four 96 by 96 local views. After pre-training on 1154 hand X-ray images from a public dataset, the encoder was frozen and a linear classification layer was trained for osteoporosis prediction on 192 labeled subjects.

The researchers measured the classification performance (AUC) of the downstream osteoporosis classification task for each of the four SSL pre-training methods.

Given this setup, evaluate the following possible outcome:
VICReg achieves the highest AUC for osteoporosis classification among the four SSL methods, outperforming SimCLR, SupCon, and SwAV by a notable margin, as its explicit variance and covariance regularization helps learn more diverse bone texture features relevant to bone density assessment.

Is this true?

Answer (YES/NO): NO